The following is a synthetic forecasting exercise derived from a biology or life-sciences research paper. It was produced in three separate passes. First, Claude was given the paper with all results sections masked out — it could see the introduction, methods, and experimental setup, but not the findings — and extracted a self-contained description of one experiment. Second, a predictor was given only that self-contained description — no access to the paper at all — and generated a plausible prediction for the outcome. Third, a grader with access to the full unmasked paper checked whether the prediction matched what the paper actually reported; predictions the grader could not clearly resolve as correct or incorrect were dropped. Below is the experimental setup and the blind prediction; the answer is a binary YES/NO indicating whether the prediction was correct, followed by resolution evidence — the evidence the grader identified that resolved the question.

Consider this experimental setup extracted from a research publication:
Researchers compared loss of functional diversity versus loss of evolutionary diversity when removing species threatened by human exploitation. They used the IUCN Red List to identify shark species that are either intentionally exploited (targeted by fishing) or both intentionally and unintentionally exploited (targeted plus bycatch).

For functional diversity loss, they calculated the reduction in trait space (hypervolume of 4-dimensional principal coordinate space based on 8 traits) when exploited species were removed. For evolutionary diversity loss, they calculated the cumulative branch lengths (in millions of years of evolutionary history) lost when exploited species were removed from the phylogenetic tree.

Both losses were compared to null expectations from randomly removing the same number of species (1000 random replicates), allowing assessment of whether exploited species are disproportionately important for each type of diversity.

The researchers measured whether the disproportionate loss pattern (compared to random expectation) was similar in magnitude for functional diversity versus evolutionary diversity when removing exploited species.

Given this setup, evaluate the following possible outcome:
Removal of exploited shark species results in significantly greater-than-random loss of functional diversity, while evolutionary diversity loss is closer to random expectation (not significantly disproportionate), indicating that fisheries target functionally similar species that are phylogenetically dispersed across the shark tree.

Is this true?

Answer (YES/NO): NO